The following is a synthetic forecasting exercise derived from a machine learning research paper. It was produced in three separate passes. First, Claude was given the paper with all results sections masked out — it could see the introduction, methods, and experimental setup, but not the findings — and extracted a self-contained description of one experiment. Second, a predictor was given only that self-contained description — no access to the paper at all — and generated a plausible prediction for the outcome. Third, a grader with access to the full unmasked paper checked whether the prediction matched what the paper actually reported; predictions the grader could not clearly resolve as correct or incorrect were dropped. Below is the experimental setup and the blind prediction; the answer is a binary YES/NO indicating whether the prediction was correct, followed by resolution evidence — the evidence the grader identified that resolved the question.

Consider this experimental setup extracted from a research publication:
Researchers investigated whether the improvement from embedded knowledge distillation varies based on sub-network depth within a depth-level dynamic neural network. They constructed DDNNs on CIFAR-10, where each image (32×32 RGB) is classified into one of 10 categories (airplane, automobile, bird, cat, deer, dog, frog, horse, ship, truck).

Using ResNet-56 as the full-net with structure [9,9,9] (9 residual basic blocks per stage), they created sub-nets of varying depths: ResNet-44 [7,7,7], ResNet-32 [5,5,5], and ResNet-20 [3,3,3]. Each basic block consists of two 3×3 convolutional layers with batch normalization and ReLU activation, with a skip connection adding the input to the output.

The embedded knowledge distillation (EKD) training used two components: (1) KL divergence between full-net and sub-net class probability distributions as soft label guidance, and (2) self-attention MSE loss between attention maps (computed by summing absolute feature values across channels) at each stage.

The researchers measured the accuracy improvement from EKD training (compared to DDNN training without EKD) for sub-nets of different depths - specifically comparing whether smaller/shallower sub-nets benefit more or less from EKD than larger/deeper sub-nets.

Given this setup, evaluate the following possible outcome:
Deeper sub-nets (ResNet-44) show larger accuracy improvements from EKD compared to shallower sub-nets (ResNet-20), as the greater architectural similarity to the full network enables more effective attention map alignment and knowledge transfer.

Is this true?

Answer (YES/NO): NO